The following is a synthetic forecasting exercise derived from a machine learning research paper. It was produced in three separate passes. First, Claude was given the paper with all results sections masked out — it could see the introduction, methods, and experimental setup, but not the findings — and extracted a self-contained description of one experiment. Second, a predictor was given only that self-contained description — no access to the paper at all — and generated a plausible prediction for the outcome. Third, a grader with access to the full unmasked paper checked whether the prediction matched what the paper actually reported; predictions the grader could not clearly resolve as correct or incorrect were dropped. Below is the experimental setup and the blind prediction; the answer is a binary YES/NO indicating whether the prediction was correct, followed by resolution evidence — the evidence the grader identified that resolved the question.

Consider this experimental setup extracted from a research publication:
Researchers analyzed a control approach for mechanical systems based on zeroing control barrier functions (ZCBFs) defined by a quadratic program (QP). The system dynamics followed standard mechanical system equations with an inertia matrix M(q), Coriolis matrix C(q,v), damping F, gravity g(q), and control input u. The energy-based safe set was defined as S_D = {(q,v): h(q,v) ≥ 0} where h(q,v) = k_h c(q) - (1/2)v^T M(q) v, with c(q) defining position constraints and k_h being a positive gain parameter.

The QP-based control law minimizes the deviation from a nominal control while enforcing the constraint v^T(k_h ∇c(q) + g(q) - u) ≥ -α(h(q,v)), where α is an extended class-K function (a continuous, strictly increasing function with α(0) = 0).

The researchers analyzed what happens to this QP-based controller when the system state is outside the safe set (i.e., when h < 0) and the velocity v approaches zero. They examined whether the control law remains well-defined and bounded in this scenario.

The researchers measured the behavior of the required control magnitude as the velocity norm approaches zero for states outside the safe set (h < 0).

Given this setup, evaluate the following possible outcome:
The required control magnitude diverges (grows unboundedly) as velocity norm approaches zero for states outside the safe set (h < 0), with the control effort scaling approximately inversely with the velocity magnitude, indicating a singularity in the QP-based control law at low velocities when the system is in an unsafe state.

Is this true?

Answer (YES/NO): YES